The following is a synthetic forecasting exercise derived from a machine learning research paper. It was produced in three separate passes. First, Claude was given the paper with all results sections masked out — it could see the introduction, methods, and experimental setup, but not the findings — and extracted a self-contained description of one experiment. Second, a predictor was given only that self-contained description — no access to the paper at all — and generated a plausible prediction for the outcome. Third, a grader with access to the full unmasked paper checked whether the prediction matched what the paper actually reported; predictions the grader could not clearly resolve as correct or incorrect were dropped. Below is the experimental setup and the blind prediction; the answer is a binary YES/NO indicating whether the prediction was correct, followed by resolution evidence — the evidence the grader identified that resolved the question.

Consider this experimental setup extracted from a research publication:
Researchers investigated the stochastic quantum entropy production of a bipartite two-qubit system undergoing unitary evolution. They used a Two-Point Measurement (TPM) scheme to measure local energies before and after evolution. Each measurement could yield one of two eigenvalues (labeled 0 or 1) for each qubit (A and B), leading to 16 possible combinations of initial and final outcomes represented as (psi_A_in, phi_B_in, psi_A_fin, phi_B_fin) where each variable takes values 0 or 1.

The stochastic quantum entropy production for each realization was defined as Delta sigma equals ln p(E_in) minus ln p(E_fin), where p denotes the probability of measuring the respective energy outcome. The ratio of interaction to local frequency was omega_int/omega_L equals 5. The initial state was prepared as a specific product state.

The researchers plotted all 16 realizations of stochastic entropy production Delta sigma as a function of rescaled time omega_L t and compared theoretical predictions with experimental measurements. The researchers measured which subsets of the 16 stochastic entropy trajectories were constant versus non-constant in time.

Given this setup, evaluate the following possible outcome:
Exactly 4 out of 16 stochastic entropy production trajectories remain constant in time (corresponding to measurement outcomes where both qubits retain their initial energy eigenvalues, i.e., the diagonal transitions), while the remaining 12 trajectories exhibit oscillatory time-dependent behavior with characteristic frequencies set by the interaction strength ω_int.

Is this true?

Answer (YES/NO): NO